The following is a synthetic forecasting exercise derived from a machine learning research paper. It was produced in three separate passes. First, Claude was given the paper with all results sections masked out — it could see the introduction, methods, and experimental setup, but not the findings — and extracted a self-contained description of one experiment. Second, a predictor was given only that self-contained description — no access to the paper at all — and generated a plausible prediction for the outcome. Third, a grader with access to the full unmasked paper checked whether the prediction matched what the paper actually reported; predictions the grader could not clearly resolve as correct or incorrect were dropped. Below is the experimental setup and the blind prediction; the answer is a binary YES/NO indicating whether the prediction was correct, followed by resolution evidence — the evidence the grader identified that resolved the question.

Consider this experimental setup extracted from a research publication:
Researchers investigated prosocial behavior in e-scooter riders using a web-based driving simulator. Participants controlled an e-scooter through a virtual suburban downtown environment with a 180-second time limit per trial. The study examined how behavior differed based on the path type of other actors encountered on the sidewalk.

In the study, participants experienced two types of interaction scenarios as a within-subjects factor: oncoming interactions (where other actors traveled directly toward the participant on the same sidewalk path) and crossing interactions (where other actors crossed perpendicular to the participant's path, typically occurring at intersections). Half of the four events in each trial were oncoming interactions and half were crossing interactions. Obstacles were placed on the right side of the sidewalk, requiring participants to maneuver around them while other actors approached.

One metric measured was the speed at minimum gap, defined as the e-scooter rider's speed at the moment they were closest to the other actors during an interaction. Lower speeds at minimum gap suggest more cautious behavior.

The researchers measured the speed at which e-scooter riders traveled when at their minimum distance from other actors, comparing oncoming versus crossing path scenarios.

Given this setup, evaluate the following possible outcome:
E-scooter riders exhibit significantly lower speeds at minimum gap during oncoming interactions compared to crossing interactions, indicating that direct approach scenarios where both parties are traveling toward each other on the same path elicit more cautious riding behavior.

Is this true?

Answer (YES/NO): YES